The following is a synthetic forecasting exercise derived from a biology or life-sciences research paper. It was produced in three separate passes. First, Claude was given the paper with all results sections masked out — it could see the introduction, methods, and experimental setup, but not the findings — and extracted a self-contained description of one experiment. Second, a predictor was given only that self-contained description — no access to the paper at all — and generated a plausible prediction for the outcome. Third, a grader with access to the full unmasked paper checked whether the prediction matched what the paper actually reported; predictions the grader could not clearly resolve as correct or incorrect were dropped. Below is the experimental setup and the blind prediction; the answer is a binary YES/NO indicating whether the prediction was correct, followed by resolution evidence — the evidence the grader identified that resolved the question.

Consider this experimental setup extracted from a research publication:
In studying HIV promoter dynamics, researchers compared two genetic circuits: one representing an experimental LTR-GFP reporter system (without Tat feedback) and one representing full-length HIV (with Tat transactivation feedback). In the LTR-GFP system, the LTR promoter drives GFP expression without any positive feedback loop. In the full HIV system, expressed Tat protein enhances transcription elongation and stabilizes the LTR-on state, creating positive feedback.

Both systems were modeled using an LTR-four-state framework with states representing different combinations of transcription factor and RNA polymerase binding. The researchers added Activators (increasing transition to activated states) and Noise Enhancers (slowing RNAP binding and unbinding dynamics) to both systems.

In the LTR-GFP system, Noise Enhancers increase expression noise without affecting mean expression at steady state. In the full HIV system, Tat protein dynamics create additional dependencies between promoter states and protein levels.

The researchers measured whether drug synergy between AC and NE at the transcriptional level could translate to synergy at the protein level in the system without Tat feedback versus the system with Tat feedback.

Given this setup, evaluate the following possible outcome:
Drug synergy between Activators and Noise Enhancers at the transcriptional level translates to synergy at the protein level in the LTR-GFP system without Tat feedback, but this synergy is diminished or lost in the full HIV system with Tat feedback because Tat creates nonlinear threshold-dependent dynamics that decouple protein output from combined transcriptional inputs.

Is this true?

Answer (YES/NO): NO